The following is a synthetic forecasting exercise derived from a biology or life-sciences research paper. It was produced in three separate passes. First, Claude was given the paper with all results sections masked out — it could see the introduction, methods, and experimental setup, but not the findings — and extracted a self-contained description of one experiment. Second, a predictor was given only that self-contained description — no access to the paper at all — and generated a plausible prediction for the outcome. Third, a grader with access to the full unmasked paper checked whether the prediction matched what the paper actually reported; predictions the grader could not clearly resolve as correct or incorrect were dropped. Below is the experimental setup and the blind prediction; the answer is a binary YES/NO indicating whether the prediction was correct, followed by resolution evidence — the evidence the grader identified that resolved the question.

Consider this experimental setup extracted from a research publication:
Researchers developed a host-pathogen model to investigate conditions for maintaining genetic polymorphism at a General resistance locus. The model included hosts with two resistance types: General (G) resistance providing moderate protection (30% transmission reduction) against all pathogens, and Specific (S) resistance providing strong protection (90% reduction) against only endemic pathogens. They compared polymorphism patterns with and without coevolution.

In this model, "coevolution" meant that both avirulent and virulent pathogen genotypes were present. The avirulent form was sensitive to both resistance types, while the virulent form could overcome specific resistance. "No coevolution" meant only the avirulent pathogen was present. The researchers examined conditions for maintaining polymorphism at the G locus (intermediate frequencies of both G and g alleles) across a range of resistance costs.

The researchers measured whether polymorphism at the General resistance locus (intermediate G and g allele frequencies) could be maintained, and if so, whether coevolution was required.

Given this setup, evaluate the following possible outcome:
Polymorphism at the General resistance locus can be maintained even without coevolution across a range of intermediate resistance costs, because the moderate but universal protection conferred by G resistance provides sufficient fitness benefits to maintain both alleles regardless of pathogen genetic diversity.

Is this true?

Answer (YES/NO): NO